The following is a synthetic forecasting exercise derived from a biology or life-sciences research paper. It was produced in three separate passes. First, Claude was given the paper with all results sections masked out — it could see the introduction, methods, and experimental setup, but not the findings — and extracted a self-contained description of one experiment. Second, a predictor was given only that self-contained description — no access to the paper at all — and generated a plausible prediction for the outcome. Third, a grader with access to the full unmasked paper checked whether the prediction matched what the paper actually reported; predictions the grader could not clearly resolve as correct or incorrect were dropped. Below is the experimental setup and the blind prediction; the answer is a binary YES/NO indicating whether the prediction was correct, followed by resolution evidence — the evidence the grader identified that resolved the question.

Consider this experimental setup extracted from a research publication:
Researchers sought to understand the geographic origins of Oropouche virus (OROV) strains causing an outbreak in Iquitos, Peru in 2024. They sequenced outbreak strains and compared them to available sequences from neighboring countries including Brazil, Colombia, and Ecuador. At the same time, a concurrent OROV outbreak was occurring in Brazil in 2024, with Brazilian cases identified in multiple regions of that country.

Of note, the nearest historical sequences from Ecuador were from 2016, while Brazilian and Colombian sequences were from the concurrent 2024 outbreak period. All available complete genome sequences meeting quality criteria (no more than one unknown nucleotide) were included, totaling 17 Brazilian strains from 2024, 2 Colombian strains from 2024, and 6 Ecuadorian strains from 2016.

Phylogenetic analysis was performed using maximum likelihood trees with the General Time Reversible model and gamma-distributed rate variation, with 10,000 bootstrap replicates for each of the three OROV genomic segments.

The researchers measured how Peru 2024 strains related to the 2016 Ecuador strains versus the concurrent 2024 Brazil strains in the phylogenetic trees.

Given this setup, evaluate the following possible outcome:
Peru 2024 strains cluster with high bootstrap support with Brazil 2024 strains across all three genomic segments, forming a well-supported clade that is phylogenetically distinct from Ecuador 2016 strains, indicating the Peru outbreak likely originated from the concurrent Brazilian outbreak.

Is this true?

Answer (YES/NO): NO